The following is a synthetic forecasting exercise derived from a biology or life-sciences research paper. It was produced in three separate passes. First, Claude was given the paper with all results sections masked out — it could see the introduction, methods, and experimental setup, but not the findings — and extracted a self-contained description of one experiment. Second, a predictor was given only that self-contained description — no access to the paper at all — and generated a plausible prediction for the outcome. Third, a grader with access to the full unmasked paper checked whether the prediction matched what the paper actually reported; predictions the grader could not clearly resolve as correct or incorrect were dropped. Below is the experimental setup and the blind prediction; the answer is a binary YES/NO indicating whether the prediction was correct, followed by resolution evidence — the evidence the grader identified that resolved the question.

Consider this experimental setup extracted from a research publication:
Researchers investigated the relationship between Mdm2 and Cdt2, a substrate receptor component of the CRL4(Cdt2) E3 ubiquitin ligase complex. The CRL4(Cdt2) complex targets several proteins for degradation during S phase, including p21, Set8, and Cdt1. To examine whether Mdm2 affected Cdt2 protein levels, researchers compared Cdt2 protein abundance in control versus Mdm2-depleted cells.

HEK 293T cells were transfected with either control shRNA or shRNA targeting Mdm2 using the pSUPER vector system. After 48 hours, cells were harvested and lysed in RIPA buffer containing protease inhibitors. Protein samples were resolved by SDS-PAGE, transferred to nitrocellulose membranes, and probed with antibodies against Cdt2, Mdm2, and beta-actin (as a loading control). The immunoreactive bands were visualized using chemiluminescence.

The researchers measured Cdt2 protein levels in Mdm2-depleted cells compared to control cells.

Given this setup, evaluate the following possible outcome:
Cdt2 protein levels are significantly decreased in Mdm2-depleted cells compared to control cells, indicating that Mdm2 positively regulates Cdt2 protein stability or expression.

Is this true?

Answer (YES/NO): NO